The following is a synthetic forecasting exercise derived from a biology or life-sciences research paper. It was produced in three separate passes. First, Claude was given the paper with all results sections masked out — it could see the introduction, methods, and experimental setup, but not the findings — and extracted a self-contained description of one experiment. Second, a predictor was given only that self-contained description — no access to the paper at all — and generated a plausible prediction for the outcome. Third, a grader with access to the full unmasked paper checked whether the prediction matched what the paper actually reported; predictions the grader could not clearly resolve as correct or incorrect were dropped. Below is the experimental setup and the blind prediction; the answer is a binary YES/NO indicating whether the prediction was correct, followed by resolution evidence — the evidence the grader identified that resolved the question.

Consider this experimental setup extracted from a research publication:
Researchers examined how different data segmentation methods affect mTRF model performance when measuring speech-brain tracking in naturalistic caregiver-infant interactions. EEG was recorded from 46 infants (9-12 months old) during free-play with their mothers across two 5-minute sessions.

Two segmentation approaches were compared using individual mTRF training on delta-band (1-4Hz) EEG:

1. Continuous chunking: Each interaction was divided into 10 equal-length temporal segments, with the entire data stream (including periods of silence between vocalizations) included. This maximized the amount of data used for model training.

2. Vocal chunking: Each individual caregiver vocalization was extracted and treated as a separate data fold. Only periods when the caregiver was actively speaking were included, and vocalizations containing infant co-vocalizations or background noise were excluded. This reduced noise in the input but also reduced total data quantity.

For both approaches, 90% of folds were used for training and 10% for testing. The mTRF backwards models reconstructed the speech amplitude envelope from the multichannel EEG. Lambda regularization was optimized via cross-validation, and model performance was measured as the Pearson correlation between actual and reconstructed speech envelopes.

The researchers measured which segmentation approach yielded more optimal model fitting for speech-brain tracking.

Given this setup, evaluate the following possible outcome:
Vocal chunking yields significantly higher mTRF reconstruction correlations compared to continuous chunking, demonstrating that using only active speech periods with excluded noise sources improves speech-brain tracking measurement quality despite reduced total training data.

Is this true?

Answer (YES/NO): NO